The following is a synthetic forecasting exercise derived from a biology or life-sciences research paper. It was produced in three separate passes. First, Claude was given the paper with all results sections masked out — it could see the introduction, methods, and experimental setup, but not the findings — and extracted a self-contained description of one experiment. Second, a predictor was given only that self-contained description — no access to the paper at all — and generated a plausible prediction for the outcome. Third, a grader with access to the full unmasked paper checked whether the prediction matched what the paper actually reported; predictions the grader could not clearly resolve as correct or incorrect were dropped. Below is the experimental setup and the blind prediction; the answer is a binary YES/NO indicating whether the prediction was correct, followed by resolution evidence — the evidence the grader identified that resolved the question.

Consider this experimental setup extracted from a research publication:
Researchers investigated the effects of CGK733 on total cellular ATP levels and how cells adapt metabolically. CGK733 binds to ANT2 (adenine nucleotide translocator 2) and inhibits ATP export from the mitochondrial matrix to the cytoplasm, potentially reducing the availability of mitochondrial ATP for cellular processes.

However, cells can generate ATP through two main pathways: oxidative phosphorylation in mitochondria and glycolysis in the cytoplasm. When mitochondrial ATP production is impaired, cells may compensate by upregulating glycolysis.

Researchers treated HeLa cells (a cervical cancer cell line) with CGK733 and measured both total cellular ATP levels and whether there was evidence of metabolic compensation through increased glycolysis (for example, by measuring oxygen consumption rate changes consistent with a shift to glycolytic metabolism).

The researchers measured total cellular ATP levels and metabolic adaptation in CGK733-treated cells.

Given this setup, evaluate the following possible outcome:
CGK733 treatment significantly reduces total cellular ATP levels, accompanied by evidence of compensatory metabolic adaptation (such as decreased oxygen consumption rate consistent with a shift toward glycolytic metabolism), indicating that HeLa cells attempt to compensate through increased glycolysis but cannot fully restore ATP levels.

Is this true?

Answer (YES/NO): NO